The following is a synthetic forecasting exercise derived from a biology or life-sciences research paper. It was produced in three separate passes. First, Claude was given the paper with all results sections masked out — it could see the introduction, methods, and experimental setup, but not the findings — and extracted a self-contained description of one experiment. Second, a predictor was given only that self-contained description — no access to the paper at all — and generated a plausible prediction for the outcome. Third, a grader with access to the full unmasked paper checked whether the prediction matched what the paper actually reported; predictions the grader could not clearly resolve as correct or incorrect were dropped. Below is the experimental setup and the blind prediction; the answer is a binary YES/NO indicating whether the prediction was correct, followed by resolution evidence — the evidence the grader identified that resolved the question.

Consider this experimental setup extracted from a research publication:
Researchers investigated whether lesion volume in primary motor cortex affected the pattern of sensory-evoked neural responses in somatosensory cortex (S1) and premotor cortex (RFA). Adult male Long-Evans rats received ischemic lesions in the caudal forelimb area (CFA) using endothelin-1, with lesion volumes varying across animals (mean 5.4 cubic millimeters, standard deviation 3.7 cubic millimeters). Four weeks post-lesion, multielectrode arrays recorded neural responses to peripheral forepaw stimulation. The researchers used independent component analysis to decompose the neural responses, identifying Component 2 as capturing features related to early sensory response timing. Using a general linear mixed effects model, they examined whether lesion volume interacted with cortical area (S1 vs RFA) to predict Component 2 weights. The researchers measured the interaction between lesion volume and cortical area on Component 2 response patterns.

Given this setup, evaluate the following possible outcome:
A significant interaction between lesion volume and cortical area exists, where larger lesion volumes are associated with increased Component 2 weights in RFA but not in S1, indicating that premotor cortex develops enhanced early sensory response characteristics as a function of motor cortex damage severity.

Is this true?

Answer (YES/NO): NO